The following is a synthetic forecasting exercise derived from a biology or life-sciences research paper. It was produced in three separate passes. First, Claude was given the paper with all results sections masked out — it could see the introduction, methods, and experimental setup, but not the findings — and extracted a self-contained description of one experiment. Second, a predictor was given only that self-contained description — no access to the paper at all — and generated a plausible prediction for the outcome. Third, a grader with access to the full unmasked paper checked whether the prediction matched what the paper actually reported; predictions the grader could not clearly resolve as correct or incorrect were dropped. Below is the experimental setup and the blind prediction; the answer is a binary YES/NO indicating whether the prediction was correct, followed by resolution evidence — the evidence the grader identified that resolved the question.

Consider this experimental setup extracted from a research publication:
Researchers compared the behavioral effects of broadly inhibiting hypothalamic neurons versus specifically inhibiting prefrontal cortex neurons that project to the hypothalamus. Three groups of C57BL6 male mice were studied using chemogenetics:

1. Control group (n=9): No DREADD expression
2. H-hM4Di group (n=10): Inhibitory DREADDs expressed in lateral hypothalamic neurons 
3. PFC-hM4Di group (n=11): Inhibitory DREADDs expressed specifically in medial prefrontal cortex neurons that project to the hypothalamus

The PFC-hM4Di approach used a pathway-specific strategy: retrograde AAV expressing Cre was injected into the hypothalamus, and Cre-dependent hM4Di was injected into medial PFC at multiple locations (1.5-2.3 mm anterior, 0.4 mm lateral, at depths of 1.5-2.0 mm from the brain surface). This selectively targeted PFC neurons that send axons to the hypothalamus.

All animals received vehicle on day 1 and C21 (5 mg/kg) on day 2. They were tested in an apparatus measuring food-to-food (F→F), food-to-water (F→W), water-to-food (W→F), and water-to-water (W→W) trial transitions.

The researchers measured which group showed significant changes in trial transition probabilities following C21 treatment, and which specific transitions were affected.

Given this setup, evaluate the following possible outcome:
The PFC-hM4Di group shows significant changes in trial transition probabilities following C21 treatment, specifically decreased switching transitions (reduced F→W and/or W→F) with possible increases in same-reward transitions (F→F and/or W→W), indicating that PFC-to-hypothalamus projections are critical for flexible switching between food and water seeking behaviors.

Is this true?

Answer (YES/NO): NO